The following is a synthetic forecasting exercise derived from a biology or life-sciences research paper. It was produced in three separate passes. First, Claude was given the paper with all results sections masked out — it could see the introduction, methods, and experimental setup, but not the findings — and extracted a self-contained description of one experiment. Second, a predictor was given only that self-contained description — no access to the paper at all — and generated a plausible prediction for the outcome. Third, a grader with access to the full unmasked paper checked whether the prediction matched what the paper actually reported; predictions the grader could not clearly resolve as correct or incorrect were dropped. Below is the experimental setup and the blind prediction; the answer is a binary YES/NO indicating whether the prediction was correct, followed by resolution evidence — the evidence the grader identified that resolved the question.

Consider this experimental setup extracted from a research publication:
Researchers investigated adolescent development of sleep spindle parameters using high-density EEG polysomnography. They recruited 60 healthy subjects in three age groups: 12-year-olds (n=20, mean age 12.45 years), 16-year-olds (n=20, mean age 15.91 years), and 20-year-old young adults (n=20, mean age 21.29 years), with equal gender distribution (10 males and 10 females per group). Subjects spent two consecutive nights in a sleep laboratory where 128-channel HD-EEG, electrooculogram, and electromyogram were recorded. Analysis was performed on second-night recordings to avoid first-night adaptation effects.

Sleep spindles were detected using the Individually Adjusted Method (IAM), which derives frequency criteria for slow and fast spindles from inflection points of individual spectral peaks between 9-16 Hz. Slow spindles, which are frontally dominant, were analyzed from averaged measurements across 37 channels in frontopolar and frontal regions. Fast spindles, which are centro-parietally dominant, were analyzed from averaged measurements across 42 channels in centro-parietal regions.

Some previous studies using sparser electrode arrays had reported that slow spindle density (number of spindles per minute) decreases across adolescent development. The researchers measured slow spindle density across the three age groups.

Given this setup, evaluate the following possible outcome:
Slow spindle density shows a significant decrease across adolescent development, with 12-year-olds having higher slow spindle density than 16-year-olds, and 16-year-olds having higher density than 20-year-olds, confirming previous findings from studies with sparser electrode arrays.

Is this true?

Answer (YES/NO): NO